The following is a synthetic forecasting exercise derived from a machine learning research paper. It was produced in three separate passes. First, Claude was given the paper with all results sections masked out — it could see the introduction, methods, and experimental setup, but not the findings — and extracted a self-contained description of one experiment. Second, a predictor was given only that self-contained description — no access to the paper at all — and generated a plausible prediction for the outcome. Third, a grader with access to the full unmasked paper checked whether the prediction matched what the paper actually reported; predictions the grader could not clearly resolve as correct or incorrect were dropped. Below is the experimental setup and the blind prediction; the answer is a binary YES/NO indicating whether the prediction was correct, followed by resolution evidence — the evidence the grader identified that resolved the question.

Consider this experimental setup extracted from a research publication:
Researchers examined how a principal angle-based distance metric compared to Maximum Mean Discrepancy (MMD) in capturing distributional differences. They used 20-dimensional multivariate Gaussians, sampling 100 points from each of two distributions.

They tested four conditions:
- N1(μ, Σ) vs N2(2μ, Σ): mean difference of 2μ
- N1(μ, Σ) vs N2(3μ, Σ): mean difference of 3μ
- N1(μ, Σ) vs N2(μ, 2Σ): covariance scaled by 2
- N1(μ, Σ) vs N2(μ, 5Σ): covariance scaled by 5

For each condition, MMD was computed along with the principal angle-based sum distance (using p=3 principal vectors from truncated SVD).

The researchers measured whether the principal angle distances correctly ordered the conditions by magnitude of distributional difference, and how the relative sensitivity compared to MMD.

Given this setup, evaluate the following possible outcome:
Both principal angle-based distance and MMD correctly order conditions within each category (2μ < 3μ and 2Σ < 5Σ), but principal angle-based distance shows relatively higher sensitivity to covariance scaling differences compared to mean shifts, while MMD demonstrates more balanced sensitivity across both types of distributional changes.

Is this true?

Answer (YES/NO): NO